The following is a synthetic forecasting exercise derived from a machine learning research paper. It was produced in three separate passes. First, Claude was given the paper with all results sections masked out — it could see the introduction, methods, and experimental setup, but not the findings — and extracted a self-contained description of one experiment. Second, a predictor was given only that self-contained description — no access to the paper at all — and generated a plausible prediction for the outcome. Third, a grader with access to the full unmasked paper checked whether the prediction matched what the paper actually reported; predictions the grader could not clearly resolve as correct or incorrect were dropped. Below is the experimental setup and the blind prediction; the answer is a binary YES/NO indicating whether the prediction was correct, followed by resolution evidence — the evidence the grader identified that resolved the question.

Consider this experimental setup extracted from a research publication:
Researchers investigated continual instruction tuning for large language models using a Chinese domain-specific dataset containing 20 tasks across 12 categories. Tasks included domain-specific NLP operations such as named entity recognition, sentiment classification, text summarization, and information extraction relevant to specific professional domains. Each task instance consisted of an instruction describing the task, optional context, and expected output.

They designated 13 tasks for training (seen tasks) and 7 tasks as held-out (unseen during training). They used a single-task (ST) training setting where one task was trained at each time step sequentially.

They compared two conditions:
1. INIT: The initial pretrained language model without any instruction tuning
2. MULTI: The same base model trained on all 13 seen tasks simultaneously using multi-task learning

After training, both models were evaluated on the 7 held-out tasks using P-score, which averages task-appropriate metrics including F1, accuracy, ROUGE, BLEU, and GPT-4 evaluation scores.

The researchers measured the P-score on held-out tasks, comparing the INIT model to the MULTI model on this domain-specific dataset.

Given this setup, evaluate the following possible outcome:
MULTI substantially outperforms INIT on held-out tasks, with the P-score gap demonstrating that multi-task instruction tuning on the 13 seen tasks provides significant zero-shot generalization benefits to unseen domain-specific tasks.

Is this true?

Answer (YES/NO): YES